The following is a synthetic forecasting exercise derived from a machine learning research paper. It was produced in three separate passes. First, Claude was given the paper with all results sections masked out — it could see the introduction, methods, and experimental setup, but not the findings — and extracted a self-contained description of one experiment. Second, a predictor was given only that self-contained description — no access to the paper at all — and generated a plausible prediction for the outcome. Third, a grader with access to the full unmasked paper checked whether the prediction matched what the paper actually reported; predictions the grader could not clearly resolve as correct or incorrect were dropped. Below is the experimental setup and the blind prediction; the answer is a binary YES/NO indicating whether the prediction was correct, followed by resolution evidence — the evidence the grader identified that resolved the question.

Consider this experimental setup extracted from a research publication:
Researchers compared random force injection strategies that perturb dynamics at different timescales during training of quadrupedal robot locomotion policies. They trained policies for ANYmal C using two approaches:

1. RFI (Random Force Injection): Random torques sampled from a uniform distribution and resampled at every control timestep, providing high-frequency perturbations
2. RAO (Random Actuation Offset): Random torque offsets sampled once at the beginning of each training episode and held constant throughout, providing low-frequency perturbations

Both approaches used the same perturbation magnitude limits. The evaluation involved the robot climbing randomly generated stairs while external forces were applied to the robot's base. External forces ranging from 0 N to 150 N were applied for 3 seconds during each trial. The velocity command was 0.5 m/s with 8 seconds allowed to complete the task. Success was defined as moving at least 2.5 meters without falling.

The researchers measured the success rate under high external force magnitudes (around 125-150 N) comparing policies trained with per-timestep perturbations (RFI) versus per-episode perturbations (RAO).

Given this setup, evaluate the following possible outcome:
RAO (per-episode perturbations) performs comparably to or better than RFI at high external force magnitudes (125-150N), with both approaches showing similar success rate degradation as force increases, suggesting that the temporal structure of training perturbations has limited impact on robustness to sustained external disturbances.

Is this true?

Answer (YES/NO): NO